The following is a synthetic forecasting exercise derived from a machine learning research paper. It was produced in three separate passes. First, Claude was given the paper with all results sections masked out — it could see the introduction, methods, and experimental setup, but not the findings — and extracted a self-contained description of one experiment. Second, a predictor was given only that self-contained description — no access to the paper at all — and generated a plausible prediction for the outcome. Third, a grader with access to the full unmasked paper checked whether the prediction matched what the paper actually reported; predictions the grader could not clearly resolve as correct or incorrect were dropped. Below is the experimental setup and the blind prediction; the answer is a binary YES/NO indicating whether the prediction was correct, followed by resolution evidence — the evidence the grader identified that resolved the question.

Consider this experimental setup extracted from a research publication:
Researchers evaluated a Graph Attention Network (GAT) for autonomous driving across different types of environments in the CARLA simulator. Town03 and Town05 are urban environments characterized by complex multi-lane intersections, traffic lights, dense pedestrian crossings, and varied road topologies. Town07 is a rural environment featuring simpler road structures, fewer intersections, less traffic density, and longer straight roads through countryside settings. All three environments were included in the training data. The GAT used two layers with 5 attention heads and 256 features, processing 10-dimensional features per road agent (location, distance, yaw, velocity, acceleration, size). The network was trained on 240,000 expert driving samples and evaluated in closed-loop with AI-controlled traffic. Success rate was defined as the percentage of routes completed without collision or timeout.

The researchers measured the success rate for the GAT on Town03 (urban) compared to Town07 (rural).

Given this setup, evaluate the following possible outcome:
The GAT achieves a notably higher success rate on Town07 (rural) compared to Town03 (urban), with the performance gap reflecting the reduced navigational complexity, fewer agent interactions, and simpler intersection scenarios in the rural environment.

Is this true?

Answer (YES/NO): NO